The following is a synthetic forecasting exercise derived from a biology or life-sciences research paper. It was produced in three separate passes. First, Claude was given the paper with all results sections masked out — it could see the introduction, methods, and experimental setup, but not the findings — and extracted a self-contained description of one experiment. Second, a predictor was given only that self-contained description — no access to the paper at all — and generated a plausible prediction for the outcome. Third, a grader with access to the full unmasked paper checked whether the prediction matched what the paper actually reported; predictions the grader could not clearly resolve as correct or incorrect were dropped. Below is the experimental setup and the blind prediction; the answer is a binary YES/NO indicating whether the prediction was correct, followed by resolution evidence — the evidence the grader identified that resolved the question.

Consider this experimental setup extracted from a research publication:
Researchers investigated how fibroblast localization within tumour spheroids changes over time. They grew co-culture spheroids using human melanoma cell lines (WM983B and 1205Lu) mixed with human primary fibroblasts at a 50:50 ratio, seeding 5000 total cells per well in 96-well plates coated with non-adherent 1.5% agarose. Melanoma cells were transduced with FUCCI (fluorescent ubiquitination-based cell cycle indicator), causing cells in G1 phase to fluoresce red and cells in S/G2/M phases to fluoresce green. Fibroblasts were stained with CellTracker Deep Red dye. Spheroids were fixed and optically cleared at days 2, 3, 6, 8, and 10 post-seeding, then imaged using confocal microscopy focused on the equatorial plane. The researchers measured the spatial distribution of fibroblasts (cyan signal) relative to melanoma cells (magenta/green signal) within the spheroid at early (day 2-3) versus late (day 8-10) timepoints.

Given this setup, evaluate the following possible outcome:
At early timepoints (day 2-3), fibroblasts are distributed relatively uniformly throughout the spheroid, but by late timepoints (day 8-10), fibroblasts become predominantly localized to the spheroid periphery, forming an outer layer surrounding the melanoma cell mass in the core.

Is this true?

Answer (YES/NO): NO